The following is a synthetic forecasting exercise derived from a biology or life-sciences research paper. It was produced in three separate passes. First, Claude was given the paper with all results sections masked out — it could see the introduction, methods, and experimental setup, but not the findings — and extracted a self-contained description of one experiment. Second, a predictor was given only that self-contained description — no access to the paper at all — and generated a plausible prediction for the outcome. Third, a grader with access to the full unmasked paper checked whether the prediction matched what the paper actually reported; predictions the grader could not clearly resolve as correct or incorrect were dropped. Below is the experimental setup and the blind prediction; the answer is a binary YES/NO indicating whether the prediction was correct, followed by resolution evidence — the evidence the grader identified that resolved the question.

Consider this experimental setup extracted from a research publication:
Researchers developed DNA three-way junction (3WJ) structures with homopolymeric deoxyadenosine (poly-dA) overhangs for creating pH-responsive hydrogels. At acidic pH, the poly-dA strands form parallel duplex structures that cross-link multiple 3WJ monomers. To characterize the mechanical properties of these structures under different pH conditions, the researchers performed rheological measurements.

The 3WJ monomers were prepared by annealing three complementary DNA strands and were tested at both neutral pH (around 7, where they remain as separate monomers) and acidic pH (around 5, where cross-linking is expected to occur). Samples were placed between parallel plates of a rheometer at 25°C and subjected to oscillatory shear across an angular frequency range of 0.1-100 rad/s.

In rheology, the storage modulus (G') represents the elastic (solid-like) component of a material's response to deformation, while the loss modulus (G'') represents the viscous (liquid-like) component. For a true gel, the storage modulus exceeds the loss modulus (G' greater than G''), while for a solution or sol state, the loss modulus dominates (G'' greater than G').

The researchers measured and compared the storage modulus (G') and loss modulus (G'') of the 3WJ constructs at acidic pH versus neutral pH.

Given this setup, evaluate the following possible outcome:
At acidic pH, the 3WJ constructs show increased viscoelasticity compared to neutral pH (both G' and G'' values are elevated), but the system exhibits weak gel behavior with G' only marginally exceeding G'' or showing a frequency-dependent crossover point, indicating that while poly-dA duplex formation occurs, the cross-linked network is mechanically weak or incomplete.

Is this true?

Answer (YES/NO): NO